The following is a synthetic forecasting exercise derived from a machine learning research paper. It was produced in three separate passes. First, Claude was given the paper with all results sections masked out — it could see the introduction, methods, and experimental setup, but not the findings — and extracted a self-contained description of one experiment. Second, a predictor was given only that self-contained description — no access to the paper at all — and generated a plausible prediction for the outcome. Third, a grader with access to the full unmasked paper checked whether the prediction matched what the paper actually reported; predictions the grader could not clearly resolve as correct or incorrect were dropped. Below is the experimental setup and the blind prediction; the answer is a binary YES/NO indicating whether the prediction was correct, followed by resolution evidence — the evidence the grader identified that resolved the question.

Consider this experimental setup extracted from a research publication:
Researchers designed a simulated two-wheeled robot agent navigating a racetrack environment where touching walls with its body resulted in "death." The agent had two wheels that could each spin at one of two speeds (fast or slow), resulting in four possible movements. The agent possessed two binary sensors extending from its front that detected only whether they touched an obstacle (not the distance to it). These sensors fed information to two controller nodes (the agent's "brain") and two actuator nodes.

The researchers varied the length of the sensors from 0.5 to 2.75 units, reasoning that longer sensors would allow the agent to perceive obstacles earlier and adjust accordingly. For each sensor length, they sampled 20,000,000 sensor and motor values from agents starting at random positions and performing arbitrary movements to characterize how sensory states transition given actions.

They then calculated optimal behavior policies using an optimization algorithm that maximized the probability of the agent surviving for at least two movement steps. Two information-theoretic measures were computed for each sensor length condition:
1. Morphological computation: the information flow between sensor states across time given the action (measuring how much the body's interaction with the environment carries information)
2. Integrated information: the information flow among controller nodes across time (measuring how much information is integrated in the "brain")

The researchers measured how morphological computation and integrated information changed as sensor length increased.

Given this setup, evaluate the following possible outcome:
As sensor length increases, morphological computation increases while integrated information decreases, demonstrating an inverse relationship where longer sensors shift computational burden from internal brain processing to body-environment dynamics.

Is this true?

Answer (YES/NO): YES